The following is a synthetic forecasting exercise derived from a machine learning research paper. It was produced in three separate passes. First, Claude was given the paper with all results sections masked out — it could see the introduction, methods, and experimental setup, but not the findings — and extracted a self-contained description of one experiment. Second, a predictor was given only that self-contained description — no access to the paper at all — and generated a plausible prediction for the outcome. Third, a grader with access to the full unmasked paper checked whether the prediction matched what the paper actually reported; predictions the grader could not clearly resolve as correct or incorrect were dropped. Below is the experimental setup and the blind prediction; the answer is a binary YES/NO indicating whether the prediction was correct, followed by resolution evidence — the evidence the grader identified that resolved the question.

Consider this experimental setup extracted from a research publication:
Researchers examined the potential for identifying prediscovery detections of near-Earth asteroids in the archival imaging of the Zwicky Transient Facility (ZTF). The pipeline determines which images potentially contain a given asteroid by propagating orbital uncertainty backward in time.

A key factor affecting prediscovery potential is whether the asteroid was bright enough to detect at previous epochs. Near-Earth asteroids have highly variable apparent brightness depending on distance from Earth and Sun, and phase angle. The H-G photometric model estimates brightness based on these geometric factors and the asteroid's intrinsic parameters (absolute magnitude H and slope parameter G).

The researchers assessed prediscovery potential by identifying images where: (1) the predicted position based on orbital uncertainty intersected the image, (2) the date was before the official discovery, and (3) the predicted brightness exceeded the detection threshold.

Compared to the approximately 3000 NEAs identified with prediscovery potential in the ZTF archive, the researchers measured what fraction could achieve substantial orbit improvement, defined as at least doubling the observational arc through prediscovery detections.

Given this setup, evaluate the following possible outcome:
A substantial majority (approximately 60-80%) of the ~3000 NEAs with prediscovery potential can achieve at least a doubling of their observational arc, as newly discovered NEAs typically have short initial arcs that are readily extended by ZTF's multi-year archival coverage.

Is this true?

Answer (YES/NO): NO